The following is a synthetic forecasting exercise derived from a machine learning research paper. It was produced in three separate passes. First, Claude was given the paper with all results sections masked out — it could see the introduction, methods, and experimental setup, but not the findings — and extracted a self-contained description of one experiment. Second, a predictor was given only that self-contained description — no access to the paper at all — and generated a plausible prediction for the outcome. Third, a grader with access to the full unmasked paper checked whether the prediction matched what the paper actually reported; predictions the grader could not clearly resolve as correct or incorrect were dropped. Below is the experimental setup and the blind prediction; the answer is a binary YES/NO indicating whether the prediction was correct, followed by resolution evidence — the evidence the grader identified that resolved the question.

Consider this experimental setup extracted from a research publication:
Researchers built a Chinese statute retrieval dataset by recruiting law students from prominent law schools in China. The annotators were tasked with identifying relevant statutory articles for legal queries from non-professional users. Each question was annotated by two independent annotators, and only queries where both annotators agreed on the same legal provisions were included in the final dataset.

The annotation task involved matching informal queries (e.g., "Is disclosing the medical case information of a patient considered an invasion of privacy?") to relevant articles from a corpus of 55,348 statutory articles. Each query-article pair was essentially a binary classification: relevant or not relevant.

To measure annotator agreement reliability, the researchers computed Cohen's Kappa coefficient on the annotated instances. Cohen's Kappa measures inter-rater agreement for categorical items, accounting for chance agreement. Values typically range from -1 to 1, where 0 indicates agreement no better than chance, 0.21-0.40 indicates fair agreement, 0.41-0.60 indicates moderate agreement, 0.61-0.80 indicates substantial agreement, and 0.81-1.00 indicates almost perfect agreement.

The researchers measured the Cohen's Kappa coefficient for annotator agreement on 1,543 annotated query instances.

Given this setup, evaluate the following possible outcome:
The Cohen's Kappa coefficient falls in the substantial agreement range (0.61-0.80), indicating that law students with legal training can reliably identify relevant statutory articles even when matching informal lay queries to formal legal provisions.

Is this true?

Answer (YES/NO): NO